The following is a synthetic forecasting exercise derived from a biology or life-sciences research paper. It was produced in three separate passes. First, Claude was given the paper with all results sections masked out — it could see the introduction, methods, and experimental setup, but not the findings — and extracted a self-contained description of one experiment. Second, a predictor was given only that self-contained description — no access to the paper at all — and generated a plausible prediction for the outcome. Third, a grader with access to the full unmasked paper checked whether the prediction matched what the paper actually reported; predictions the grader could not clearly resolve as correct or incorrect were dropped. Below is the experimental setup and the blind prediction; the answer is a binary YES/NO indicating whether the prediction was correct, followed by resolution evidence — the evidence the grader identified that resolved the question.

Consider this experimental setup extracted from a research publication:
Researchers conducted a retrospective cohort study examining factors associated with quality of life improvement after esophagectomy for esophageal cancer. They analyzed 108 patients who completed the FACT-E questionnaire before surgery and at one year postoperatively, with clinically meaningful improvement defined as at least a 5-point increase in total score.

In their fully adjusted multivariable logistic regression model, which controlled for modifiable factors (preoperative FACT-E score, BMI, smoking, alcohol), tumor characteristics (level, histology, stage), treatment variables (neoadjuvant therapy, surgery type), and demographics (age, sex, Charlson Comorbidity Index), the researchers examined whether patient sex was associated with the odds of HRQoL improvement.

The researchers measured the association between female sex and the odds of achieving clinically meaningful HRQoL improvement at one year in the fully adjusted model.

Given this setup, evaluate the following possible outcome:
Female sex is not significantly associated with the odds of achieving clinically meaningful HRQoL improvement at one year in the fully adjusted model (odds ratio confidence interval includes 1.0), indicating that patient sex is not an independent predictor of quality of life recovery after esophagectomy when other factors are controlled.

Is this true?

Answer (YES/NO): NO